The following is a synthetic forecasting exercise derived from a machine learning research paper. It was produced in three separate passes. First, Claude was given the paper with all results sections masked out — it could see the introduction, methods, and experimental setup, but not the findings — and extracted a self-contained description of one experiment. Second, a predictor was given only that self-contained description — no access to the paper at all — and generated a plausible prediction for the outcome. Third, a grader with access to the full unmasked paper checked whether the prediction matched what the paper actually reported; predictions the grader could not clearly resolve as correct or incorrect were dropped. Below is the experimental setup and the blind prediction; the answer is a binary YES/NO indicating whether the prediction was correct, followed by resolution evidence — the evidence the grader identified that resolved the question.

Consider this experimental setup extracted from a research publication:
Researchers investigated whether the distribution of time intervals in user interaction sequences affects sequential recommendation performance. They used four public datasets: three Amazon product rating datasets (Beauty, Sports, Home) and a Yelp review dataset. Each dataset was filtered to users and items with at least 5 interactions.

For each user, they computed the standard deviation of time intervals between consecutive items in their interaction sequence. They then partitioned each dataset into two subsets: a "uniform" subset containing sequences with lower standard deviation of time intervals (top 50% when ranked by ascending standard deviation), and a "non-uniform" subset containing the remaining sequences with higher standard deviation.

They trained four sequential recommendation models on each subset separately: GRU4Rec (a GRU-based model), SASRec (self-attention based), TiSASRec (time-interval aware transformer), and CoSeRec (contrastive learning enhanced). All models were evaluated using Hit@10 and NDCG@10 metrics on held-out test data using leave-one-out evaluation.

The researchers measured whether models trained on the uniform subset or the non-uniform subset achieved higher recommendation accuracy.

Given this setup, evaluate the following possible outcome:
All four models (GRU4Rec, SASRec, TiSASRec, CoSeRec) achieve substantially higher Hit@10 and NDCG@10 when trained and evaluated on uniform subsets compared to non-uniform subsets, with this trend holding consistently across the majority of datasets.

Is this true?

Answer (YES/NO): YES